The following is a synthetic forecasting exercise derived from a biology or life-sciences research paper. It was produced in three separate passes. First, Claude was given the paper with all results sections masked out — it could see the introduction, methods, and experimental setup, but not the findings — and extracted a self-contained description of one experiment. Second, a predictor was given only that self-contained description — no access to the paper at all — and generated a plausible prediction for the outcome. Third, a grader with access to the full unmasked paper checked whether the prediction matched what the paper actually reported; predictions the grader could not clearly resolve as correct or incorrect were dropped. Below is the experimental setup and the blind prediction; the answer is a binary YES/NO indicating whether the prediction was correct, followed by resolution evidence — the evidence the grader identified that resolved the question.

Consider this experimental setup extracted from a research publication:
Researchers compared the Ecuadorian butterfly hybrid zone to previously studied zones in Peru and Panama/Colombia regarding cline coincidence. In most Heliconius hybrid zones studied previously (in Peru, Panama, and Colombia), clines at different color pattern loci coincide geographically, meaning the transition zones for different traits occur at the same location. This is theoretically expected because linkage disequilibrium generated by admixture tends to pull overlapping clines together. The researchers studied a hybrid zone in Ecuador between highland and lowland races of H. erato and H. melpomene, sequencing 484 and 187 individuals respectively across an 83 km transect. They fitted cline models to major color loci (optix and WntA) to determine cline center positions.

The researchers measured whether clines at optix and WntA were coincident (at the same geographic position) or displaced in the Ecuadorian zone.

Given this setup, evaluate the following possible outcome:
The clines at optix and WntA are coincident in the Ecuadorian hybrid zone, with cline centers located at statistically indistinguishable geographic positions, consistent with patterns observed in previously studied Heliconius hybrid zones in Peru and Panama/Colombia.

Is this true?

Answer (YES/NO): NO